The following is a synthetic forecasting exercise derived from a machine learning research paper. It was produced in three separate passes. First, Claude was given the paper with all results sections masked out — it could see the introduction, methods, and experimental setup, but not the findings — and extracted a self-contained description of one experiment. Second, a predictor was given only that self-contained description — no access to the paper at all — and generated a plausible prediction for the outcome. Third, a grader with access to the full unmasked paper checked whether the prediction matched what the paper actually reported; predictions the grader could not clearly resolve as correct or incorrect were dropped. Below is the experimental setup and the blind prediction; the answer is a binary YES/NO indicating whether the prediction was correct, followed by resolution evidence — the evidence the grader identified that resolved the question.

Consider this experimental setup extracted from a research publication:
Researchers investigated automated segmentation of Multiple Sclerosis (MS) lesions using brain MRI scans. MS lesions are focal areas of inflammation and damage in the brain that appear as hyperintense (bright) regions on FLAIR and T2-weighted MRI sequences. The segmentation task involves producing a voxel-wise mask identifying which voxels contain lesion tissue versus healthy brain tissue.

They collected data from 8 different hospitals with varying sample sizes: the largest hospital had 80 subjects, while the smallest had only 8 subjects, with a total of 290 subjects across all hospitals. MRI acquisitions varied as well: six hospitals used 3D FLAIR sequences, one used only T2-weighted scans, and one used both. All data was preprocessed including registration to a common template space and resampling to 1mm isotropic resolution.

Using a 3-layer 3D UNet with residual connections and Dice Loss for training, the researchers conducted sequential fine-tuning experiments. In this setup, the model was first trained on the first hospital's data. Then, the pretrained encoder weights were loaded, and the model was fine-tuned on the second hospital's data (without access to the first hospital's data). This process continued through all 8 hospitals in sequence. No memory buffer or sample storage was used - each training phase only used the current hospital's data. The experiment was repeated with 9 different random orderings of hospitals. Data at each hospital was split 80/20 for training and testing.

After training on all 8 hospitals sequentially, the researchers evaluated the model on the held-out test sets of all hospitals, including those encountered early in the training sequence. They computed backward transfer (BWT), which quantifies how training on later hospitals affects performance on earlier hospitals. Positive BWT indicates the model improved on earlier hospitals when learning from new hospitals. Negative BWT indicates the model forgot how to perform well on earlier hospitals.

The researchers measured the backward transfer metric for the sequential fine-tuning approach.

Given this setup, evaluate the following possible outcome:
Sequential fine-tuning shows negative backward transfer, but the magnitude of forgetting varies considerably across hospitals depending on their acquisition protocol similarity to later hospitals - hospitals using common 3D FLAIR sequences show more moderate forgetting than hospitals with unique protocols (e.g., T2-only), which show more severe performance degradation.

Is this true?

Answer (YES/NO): YES